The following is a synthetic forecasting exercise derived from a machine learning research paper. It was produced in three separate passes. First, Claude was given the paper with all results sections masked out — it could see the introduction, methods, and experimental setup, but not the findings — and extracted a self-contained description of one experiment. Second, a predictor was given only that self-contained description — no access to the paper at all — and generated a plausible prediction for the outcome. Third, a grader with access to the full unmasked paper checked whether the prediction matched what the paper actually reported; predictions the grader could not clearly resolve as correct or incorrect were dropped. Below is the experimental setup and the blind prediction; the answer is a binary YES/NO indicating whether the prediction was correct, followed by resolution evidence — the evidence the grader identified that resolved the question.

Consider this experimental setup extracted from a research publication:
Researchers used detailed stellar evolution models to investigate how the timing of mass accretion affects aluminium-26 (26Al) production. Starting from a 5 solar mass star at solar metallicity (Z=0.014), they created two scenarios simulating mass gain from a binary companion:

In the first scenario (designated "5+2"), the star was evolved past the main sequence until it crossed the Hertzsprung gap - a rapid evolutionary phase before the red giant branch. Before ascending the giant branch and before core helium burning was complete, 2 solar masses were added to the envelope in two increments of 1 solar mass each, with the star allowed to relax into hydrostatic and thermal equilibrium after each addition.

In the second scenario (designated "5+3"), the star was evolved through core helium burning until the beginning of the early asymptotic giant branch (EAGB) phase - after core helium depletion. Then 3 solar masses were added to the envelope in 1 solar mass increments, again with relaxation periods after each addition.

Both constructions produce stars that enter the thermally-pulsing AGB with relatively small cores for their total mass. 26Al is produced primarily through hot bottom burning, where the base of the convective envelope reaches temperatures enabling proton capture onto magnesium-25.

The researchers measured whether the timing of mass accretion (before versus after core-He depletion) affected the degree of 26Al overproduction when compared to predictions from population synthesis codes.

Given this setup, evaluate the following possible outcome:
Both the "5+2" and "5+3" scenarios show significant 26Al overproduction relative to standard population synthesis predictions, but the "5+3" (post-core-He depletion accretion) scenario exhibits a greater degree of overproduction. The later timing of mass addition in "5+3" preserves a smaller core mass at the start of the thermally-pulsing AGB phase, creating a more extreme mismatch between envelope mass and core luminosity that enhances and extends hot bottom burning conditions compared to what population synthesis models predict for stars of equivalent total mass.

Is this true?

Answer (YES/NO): NO